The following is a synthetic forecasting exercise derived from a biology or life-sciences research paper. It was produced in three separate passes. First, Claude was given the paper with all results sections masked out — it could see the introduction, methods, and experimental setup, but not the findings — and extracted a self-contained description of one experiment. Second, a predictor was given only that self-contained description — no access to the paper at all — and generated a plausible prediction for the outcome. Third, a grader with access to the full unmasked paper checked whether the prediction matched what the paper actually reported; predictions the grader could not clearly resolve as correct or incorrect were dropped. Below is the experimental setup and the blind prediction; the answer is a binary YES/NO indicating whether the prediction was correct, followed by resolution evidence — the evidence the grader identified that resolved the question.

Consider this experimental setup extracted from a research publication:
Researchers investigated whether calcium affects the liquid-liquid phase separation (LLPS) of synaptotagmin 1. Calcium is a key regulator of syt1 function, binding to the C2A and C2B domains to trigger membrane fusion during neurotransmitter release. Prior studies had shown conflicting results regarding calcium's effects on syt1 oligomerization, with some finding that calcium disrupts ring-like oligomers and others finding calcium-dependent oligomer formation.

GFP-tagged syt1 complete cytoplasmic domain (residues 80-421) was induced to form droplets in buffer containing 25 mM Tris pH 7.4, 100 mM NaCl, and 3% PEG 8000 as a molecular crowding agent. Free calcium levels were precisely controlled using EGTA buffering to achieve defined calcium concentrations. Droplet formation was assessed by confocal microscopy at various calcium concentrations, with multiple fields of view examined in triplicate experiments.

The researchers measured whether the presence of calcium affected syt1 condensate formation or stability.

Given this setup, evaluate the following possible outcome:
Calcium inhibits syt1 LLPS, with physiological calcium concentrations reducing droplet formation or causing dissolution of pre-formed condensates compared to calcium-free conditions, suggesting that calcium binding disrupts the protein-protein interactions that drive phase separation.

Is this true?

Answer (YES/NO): NO